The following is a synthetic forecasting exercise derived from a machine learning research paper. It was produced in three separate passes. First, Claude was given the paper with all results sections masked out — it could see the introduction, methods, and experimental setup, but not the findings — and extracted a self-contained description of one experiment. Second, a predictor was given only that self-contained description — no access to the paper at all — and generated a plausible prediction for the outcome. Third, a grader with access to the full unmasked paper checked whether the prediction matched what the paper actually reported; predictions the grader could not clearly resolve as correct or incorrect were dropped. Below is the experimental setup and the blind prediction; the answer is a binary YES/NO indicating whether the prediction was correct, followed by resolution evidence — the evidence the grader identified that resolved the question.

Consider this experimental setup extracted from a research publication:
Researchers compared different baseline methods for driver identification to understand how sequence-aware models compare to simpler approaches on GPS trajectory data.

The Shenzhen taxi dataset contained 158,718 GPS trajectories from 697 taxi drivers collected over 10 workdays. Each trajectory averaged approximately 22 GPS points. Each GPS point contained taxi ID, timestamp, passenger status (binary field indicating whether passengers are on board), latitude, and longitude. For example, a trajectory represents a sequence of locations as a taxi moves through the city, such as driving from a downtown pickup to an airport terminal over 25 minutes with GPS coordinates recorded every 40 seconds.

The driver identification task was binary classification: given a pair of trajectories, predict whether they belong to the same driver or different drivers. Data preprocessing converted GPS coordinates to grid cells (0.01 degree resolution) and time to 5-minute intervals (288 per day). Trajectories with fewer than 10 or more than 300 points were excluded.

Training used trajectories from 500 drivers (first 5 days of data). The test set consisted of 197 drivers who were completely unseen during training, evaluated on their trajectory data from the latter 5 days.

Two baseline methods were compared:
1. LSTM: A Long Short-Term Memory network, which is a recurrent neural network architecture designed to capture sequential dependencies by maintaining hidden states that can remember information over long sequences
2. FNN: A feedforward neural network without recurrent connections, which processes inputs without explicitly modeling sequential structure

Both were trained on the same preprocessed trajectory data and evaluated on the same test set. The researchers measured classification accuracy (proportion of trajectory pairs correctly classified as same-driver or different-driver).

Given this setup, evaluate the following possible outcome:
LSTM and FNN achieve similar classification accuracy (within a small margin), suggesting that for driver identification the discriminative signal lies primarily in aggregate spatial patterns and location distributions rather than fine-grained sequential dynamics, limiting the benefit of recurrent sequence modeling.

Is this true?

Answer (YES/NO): NO